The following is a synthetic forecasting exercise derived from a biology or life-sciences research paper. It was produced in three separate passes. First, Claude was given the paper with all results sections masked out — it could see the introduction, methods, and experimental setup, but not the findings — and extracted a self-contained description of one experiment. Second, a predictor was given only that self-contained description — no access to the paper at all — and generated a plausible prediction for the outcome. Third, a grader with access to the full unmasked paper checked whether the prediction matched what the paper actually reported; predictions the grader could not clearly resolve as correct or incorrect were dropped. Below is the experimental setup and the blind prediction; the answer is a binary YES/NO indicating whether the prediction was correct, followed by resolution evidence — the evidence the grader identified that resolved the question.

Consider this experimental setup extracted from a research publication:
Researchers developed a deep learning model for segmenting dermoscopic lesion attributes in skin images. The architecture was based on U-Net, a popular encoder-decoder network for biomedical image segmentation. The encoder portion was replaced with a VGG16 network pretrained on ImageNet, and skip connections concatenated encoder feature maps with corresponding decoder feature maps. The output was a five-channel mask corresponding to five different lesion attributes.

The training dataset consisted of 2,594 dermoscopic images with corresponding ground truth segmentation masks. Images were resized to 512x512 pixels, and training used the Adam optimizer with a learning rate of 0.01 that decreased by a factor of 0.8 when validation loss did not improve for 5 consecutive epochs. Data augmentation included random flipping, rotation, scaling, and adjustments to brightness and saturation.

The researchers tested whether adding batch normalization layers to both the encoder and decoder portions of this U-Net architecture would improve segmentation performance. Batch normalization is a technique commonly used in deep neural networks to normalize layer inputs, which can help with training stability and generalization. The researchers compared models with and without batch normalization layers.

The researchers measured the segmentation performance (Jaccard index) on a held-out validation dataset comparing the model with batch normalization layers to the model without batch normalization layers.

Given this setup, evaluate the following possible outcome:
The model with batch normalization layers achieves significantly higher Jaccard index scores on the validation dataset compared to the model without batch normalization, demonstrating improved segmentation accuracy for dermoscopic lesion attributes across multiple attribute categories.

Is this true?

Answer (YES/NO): NO